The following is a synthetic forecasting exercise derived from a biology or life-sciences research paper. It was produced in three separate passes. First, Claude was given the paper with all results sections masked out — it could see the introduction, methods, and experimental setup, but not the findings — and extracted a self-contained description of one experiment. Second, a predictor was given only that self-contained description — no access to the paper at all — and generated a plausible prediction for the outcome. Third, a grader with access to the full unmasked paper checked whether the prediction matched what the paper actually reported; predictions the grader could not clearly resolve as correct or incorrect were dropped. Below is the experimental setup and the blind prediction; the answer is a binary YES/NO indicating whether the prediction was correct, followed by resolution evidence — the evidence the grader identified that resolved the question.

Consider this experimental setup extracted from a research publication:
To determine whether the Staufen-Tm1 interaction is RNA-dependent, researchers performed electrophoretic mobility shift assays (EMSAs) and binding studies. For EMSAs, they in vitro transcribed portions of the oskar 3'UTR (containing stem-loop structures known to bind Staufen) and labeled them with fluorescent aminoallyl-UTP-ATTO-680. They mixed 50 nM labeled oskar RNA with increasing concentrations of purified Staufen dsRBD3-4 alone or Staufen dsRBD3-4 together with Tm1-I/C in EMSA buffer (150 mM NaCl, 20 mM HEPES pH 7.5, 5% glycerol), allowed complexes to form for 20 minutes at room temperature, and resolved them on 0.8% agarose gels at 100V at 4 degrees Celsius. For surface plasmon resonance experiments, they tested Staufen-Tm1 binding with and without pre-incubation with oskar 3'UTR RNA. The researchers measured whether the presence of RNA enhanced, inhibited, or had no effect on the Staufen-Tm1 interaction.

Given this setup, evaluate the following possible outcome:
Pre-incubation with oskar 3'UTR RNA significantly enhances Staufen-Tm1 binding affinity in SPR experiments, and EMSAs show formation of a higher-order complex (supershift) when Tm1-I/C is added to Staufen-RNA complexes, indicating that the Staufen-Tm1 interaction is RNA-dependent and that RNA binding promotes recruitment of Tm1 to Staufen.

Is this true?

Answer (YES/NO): NO